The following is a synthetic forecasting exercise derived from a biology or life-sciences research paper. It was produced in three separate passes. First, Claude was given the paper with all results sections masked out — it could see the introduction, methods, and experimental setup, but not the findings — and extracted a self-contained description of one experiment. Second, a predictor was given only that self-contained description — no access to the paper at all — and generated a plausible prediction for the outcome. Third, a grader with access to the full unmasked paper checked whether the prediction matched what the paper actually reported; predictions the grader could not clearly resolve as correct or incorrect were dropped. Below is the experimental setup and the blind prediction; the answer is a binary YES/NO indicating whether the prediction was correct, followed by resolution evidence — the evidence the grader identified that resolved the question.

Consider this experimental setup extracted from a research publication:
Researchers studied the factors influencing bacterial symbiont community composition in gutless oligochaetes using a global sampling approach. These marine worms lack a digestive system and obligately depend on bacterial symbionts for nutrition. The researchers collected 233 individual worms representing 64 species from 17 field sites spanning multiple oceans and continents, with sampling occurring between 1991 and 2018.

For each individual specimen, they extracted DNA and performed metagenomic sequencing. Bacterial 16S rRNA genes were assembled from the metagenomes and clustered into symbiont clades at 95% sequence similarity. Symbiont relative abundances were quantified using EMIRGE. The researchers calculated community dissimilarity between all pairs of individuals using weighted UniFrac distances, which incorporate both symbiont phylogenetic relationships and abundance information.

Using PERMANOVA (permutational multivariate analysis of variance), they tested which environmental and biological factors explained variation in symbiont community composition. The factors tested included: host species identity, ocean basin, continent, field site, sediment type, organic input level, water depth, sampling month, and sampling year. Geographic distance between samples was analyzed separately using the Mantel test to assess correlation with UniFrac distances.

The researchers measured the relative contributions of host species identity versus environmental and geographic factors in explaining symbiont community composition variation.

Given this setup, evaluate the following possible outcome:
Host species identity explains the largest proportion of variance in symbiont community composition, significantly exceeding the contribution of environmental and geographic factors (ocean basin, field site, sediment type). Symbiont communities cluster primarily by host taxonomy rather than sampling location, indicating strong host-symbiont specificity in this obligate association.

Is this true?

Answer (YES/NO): YES